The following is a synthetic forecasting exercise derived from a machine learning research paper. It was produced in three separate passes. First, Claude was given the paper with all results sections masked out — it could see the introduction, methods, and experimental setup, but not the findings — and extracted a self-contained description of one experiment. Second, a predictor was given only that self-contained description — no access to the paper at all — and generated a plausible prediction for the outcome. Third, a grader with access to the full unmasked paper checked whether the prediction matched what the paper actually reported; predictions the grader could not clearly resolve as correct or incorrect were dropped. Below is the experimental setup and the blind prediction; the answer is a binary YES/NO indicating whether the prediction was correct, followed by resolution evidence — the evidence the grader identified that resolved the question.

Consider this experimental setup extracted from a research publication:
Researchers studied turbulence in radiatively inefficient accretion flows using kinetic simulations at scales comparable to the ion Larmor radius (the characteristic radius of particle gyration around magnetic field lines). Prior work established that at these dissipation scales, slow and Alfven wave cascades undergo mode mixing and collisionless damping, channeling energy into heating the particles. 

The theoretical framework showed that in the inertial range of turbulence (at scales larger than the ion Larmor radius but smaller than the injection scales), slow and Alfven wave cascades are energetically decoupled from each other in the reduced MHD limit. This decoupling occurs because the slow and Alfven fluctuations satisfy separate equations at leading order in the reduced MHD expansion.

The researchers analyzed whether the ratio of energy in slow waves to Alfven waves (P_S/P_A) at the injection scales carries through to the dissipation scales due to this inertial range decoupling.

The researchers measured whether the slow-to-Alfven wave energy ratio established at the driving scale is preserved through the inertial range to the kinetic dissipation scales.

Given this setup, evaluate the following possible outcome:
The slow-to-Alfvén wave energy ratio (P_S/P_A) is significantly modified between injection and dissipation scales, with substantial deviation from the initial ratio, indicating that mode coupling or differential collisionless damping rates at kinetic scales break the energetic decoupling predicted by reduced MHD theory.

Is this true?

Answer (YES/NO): NO